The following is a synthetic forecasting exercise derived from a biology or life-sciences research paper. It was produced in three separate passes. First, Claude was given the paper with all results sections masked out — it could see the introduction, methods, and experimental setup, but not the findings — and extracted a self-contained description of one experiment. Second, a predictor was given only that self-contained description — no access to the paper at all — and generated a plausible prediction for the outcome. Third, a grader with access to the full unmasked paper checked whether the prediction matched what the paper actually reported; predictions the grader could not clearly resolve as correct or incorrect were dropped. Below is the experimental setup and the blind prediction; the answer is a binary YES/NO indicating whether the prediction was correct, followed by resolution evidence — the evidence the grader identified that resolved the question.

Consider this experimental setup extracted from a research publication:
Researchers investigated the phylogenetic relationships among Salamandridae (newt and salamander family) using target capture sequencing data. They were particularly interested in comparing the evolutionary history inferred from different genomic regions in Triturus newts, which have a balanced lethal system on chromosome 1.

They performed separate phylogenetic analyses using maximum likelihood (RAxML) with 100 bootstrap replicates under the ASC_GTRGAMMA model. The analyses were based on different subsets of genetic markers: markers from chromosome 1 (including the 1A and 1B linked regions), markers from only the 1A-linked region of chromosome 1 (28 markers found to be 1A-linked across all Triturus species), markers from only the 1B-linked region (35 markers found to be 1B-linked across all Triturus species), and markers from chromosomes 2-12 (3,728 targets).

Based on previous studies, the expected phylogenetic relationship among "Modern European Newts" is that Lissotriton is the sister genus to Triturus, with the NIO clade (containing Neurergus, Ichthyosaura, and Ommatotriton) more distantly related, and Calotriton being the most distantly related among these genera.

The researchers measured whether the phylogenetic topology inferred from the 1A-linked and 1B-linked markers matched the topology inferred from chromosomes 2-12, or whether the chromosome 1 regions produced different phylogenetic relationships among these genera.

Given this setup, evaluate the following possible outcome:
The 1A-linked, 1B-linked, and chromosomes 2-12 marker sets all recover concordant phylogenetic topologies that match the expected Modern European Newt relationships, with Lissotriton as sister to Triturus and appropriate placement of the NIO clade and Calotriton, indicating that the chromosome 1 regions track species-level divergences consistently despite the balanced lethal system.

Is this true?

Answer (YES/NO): NO